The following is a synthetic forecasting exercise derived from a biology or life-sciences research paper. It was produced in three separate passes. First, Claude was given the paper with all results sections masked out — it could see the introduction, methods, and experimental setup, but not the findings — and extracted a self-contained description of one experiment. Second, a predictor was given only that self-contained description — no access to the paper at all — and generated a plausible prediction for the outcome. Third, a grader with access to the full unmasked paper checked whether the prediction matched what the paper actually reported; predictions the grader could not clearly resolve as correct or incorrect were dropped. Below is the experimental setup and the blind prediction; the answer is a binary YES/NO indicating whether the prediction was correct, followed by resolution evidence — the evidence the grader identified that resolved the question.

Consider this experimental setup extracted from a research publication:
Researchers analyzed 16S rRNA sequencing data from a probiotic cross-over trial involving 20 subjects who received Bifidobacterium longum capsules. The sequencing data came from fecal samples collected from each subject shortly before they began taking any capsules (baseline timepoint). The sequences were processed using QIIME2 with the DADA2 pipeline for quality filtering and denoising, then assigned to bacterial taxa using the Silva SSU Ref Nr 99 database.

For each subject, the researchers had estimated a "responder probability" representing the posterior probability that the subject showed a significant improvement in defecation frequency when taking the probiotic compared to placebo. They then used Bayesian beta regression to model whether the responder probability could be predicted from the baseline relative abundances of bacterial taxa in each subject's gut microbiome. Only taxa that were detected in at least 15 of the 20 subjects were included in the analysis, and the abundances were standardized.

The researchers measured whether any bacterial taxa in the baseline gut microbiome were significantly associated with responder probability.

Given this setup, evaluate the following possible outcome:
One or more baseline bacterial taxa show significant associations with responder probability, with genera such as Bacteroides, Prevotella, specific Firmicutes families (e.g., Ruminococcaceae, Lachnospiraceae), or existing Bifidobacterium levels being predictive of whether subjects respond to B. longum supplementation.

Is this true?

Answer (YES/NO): NO